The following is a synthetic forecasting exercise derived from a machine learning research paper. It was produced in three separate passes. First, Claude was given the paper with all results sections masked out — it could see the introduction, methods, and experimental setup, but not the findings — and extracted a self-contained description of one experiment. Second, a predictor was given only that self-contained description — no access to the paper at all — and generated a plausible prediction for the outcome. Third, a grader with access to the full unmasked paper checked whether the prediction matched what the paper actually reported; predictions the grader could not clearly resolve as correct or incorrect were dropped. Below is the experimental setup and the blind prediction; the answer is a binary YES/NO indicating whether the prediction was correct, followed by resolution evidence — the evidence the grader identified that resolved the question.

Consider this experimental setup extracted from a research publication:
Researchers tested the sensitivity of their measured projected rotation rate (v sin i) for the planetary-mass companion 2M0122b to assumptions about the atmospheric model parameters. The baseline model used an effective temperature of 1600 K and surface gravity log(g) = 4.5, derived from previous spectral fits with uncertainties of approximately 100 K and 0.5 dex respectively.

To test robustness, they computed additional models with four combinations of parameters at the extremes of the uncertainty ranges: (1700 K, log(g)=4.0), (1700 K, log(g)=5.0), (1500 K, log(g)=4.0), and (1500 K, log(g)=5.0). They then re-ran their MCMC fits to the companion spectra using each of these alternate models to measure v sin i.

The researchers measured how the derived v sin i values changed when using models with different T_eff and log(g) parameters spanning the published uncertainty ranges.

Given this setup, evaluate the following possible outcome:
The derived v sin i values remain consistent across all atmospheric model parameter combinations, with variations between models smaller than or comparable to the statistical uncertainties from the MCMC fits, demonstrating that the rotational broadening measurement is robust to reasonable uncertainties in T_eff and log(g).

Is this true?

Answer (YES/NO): YES